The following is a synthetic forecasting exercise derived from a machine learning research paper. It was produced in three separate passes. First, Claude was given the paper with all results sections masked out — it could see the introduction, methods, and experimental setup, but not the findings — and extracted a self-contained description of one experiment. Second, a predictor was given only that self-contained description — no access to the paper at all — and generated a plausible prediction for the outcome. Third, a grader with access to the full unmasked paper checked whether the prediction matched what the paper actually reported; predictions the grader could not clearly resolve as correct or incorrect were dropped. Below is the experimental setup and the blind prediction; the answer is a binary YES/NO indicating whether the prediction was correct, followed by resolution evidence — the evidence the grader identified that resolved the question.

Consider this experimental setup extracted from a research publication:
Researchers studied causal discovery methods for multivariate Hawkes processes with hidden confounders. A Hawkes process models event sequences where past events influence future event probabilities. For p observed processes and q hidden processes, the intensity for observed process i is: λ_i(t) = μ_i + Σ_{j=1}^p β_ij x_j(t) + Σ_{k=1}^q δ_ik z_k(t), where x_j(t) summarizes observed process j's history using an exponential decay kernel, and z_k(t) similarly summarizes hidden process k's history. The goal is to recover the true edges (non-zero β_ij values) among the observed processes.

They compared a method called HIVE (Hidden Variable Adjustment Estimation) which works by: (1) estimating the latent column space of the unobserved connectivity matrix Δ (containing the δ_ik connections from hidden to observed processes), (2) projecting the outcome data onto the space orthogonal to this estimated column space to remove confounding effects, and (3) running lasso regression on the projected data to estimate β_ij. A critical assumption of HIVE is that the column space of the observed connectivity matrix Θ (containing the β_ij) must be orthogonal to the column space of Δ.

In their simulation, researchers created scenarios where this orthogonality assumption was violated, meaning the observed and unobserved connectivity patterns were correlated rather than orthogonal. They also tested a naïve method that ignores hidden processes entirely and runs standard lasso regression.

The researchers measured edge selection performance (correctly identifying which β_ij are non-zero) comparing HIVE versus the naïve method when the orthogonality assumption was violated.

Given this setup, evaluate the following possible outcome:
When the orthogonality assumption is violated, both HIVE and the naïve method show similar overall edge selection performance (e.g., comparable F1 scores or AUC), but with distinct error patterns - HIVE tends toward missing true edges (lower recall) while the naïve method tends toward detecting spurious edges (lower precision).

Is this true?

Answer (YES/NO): NO